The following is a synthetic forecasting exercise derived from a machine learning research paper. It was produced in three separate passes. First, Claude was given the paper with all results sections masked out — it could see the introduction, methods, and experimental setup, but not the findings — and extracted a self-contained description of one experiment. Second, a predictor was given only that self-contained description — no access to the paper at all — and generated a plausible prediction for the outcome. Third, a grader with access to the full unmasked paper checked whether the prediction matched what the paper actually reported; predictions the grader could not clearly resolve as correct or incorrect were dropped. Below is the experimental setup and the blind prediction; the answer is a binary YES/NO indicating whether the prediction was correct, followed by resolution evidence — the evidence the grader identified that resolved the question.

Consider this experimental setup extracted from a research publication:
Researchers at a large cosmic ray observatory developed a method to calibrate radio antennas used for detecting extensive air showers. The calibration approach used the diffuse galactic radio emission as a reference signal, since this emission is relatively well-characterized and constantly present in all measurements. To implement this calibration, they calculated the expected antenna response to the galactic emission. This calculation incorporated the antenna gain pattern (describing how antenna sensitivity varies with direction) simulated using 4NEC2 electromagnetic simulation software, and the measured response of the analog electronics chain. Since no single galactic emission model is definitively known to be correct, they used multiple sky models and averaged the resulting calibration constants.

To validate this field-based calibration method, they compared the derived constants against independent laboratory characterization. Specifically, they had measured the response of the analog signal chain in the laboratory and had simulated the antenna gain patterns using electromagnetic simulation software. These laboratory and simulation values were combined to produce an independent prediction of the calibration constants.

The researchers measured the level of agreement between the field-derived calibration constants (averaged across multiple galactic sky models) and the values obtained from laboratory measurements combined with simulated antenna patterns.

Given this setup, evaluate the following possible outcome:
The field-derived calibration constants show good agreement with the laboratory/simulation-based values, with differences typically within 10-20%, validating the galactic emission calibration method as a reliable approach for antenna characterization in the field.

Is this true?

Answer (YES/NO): NO